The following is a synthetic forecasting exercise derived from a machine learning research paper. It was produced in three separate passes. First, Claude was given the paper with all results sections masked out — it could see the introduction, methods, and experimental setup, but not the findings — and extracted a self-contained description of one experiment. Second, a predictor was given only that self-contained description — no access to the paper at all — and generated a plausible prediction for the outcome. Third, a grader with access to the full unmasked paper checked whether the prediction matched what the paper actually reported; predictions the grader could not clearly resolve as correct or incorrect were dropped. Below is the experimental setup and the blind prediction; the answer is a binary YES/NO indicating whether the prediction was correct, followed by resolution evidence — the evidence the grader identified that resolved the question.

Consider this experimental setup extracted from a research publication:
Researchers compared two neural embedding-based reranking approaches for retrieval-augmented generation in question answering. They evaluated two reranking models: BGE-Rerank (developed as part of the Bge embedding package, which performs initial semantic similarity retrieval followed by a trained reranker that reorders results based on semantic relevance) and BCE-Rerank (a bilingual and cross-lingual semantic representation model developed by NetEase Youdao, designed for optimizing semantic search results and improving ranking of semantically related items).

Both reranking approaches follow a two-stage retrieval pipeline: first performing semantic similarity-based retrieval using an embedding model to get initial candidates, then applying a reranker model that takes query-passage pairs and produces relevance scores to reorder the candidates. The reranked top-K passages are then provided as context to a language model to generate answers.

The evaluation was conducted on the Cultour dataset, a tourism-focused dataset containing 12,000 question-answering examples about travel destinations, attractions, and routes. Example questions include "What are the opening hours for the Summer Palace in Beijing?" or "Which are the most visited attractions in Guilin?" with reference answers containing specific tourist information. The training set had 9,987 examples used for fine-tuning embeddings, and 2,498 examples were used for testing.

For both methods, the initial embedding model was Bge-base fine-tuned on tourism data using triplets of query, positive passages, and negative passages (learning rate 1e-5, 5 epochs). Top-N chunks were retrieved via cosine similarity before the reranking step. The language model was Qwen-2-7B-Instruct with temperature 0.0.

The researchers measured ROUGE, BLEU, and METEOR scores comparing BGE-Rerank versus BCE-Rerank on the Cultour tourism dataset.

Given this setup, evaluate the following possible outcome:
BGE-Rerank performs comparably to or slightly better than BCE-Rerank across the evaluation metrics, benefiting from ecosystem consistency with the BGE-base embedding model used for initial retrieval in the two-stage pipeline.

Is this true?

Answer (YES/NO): NO